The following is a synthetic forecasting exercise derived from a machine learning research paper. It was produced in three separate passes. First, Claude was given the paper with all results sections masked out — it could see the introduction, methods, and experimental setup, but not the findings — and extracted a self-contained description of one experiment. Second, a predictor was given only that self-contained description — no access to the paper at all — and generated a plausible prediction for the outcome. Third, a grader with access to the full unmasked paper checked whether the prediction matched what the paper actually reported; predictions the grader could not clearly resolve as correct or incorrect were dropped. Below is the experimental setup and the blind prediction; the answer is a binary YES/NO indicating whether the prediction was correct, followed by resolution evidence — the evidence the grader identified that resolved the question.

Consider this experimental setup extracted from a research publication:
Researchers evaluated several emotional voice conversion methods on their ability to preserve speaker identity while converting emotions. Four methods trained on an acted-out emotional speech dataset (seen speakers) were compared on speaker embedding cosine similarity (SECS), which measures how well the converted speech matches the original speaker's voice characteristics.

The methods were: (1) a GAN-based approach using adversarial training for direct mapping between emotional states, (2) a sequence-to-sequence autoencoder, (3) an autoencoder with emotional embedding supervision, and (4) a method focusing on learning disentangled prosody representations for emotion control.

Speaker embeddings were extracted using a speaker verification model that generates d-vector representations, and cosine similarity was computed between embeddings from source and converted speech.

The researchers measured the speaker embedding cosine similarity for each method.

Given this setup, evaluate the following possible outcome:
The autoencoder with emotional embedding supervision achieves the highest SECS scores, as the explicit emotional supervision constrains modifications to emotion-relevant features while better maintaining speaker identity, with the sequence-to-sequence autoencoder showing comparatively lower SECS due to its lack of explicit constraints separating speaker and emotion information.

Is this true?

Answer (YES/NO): NO